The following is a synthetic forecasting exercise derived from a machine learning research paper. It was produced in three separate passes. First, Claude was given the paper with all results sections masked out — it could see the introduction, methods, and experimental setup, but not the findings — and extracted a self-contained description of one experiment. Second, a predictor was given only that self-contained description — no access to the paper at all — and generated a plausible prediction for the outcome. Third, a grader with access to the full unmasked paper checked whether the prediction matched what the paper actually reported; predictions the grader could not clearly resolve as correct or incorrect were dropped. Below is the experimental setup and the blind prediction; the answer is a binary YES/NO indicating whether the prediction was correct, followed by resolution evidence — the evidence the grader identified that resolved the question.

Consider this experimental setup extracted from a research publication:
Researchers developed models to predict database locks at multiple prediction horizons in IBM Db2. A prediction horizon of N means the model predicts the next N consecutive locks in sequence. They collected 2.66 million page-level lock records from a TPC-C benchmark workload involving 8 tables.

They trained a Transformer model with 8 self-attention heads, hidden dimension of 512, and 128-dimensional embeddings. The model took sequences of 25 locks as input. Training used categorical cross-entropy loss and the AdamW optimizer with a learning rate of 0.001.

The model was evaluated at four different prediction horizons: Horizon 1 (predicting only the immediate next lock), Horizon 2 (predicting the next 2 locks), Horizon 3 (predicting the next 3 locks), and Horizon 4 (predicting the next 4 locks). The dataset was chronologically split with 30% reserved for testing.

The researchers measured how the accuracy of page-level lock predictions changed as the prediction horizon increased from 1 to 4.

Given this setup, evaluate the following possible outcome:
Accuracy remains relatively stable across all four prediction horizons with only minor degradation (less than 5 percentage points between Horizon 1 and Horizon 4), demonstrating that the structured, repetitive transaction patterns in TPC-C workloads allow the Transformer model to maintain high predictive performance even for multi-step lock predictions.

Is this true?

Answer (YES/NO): NO